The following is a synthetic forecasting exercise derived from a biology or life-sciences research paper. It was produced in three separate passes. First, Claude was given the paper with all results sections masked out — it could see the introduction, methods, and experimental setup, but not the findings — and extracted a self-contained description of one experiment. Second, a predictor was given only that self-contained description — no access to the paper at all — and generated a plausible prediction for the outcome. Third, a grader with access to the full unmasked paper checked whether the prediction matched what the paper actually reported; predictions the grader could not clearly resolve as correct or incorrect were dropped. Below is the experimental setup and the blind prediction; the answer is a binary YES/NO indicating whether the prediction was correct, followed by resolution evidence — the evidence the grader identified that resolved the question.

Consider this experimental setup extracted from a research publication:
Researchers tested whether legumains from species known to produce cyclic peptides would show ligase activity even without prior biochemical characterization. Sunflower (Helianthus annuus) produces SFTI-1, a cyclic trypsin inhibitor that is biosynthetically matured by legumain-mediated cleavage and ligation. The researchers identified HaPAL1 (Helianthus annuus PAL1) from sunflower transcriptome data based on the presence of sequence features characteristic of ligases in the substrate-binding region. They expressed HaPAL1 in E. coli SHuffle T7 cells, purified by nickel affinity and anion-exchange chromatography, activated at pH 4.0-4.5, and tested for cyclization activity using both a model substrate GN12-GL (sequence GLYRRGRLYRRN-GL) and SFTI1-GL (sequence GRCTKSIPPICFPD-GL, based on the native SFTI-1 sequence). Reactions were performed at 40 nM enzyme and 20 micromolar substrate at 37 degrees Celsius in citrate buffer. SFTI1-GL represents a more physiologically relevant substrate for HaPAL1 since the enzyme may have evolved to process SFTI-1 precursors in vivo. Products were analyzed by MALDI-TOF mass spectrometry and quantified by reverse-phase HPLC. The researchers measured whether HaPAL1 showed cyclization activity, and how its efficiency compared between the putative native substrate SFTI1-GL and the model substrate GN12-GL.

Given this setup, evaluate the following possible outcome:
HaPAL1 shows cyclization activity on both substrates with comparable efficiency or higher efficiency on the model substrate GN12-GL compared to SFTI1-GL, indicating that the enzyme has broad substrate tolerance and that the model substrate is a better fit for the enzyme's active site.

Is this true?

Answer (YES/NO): NO